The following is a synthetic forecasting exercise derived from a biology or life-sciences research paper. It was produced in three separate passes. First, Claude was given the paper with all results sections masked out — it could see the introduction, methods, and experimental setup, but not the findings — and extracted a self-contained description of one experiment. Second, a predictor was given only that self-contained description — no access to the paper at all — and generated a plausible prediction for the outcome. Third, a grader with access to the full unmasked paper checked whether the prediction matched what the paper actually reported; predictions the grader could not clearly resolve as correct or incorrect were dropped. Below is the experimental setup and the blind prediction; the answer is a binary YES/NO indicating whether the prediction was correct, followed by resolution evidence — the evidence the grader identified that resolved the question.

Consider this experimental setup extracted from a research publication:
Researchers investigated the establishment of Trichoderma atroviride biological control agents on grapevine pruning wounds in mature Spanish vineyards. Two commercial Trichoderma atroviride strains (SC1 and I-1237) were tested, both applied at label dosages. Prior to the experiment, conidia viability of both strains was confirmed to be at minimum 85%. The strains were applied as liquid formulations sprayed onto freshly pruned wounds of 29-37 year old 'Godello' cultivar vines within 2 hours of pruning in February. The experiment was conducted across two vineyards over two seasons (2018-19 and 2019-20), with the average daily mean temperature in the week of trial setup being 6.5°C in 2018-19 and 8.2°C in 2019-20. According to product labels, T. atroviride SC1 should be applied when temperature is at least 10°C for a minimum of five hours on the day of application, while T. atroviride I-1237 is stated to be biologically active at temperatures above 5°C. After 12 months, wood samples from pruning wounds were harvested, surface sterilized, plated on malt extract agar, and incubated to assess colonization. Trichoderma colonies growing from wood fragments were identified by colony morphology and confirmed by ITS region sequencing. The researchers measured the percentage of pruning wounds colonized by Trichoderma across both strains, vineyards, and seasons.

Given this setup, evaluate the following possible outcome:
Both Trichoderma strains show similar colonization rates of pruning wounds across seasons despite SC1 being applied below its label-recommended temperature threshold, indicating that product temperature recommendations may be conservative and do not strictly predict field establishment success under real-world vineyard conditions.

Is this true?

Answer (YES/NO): NO